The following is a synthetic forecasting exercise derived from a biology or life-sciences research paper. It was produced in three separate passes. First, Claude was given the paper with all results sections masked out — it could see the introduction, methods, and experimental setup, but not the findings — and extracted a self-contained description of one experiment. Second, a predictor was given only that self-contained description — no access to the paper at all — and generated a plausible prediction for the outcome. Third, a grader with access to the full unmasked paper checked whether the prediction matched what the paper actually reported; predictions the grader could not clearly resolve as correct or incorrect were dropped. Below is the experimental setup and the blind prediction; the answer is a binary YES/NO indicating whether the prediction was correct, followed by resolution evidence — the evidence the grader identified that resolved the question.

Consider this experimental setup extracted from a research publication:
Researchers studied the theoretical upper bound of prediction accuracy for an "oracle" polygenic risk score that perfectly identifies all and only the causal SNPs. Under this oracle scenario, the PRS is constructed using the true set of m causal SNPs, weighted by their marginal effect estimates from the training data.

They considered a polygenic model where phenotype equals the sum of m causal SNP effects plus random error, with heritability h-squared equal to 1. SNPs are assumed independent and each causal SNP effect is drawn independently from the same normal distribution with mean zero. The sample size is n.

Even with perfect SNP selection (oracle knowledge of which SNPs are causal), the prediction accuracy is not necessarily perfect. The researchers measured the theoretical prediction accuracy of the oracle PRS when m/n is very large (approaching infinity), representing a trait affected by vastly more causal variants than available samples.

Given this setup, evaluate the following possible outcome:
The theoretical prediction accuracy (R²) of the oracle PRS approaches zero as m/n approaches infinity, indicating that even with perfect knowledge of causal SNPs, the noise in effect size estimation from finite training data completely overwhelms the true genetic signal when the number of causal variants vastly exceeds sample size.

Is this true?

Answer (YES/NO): YES